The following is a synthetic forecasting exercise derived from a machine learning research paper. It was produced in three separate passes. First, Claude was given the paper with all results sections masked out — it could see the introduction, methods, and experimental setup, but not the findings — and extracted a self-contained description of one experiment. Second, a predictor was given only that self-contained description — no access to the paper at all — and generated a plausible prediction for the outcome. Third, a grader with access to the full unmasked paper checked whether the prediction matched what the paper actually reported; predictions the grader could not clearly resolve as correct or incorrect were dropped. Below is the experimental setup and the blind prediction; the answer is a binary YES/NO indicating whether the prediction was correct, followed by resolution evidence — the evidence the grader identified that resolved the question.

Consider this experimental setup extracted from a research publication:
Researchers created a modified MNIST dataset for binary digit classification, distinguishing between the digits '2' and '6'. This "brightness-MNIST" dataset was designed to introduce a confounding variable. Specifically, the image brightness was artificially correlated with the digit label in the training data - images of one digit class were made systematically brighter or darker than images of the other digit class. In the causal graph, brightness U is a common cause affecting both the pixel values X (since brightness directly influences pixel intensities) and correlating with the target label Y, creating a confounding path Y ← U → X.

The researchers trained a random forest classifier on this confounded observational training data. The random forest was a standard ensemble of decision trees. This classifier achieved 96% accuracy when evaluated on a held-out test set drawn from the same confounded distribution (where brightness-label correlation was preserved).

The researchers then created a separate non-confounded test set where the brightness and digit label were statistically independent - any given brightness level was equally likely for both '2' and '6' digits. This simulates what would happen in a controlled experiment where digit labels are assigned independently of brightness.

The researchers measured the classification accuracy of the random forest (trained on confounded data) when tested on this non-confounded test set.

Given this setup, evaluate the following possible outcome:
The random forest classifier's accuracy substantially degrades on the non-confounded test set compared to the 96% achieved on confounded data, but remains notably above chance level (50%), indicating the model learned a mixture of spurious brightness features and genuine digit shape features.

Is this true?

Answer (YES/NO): NO